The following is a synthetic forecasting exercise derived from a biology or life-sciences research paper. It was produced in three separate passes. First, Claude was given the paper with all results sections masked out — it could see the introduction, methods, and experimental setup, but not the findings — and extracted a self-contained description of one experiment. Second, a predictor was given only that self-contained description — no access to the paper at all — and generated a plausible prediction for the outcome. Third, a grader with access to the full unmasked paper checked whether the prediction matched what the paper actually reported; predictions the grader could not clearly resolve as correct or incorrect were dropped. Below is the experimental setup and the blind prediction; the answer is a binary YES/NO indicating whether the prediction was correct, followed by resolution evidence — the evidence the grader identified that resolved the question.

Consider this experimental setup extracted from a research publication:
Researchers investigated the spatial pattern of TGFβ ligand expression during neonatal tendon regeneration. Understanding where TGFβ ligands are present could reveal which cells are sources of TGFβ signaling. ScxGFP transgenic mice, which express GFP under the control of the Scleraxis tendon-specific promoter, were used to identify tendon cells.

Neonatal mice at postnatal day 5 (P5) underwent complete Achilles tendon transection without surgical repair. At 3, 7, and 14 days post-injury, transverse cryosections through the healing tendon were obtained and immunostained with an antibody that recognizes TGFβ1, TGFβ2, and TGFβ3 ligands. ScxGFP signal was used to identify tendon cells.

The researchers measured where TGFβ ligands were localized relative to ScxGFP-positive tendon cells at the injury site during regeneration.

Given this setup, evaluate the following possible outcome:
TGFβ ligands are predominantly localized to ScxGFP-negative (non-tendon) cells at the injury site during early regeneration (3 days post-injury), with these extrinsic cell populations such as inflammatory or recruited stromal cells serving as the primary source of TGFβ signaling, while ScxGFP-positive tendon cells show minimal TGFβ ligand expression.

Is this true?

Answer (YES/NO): NO